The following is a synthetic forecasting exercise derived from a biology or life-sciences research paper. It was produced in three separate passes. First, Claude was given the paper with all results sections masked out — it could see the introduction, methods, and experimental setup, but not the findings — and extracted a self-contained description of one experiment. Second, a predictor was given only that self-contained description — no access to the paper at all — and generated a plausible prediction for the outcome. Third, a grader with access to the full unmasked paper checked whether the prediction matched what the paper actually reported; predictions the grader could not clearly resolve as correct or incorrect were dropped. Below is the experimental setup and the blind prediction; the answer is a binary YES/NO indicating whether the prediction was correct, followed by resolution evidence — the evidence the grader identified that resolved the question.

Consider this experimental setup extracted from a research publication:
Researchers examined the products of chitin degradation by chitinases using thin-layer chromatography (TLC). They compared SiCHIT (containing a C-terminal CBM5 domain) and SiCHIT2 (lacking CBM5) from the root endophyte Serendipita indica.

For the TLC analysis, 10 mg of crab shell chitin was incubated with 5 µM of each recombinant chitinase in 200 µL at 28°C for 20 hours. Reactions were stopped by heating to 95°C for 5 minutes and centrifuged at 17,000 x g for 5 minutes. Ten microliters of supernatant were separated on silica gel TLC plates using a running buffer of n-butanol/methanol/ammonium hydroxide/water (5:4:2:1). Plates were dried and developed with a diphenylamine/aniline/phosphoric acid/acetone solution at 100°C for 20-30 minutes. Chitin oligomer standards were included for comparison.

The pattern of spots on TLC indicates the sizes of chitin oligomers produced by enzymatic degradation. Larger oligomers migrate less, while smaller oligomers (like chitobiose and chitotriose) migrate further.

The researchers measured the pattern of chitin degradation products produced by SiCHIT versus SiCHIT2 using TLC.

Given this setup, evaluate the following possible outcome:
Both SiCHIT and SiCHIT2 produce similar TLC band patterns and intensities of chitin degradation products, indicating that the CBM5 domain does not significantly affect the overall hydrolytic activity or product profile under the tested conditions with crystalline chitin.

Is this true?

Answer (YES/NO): YES